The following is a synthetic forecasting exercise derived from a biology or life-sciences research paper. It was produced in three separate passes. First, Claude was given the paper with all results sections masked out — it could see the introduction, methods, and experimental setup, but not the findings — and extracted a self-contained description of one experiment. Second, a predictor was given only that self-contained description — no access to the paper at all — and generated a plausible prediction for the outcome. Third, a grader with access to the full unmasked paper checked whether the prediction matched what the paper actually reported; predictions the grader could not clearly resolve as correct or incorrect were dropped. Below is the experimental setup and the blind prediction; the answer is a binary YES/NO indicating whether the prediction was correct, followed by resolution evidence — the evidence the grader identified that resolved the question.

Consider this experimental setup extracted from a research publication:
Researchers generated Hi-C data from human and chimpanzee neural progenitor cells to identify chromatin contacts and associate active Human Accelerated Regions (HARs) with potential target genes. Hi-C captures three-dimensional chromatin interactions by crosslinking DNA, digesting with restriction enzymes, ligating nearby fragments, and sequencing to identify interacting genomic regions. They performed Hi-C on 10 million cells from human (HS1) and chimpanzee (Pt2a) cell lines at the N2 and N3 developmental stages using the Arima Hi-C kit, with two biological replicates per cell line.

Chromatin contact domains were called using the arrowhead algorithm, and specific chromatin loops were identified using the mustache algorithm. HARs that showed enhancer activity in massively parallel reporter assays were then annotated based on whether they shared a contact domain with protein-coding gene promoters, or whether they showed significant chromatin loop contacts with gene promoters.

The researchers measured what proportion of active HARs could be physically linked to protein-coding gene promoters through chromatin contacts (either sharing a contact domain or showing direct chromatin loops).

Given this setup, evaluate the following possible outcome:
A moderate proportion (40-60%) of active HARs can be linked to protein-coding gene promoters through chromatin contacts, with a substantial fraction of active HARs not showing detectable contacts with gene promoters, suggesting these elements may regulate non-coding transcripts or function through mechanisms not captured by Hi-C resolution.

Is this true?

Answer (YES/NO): NO